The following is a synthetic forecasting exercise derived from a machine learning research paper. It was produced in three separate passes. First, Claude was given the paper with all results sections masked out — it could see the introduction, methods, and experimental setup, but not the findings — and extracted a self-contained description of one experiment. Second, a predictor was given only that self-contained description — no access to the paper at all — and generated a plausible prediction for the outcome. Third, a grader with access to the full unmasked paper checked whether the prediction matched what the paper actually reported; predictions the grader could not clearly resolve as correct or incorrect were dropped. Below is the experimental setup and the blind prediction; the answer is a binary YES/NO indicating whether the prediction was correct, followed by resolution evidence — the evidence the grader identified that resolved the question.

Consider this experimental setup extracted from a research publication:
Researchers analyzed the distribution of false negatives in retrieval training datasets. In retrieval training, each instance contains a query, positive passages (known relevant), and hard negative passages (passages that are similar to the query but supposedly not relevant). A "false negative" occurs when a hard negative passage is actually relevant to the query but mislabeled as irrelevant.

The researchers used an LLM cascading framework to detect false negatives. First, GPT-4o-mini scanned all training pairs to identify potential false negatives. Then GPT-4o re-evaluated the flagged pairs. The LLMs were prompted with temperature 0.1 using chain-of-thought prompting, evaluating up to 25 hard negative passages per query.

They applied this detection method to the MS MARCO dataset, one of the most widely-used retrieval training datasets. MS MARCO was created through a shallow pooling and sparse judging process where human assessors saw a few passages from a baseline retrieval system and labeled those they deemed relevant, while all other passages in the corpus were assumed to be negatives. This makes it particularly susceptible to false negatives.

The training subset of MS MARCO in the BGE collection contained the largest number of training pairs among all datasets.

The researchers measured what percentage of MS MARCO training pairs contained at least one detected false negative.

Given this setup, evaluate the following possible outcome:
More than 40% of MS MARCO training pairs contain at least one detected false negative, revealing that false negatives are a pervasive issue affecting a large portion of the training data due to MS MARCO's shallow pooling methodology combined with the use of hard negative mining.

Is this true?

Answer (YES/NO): YES